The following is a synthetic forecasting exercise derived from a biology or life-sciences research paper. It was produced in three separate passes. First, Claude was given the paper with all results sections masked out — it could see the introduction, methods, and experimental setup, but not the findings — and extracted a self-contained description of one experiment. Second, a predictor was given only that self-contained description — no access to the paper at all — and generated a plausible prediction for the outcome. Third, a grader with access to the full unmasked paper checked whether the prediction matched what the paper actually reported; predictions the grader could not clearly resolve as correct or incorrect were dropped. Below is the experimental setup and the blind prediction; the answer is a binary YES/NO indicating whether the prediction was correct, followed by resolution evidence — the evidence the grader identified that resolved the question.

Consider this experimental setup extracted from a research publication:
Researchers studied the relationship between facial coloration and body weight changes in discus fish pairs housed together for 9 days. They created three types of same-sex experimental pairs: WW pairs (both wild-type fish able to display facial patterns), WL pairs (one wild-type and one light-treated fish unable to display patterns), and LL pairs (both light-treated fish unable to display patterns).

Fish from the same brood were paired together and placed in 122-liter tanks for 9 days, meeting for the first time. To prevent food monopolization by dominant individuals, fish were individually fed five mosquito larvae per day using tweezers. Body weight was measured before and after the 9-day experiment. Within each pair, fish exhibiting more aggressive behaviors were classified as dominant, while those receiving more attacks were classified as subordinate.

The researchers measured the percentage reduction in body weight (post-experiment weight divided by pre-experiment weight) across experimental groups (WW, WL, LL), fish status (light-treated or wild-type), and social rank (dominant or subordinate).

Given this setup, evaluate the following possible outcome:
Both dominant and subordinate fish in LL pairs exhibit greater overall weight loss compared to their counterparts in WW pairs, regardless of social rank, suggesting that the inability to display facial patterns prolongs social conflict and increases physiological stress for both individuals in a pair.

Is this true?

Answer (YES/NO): YES